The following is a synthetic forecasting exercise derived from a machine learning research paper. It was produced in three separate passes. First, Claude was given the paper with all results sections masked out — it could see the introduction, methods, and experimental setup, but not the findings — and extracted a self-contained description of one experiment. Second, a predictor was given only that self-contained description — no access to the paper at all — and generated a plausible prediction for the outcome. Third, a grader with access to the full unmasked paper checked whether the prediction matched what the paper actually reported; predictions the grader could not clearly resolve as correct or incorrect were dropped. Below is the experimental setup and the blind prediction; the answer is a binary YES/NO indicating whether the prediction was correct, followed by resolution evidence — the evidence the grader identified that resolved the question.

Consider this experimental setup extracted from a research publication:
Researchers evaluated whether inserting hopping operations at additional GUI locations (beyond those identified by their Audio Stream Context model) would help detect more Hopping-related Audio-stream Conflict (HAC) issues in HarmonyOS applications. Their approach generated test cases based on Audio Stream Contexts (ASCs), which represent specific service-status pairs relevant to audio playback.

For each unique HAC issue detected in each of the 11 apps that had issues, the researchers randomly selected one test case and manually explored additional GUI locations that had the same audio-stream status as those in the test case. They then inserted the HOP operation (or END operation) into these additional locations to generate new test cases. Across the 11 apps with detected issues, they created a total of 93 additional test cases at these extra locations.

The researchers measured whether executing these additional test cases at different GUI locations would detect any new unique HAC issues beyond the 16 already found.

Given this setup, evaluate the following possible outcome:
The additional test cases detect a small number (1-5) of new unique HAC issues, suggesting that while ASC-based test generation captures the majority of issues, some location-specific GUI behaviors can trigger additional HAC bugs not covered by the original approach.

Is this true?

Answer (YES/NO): NO